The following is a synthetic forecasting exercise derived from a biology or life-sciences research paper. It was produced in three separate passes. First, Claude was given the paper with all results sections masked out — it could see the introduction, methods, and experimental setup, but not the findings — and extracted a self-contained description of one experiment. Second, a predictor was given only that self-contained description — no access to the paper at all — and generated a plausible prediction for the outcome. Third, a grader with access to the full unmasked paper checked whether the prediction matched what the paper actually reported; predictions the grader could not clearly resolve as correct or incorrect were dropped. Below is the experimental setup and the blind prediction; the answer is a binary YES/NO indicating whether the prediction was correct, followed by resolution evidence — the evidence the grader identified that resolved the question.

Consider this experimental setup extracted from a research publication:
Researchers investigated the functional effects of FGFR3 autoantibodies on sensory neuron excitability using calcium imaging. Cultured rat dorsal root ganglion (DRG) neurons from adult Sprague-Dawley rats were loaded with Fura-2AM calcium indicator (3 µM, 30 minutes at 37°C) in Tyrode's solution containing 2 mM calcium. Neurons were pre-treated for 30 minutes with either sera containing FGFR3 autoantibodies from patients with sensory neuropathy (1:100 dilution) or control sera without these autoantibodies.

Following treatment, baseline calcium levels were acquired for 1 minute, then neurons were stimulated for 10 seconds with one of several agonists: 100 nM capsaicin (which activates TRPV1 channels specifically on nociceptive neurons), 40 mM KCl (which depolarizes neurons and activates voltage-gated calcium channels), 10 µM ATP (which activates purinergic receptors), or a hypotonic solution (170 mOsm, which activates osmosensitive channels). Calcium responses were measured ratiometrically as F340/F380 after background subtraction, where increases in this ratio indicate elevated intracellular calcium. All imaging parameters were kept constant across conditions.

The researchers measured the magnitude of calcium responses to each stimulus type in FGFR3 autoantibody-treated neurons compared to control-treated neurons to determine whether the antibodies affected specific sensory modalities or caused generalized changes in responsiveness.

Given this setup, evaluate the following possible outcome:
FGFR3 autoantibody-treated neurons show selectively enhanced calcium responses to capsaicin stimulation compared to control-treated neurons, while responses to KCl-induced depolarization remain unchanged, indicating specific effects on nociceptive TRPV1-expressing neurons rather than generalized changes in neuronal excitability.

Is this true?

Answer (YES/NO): NO